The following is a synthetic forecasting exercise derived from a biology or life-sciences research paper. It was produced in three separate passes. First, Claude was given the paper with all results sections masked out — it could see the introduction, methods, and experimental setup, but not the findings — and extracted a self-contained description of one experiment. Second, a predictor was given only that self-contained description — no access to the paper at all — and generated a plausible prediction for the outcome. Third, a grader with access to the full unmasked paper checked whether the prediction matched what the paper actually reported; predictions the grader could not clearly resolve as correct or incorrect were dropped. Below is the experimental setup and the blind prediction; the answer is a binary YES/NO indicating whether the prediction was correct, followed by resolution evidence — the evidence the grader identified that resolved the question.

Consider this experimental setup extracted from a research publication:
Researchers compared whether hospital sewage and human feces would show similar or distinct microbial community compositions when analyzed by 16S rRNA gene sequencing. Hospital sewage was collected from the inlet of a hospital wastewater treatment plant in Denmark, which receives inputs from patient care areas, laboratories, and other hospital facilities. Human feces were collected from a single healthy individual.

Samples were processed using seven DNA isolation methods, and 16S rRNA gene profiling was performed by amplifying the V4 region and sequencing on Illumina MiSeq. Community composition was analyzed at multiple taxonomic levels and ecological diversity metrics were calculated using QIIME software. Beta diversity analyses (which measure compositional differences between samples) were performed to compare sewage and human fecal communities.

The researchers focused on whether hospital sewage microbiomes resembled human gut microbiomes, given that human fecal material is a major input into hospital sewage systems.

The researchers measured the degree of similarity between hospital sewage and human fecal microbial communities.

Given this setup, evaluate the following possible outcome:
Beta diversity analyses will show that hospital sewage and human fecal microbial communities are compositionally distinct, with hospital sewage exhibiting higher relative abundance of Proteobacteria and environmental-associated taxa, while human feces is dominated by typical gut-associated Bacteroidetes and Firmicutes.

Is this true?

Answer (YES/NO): YES